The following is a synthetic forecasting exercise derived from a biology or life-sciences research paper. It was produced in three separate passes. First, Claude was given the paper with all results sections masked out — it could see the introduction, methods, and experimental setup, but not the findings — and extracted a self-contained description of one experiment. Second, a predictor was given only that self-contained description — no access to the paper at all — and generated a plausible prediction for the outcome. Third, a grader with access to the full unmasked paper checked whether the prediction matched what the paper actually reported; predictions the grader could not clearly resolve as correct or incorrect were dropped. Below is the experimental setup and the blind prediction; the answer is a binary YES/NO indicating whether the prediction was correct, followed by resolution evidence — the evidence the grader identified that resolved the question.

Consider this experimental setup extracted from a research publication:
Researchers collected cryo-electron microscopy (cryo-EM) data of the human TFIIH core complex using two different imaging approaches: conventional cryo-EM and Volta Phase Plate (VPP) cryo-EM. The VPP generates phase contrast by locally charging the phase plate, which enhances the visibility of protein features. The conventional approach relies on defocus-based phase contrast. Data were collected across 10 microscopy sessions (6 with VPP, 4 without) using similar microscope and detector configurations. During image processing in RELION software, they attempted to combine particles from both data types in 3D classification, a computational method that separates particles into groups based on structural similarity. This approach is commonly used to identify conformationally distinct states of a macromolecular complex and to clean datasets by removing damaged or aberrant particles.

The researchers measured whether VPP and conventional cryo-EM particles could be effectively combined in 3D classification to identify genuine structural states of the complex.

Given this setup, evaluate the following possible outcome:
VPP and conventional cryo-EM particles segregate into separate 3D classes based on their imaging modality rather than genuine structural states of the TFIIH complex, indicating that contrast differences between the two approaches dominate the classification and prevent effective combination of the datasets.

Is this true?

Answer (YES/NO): YES